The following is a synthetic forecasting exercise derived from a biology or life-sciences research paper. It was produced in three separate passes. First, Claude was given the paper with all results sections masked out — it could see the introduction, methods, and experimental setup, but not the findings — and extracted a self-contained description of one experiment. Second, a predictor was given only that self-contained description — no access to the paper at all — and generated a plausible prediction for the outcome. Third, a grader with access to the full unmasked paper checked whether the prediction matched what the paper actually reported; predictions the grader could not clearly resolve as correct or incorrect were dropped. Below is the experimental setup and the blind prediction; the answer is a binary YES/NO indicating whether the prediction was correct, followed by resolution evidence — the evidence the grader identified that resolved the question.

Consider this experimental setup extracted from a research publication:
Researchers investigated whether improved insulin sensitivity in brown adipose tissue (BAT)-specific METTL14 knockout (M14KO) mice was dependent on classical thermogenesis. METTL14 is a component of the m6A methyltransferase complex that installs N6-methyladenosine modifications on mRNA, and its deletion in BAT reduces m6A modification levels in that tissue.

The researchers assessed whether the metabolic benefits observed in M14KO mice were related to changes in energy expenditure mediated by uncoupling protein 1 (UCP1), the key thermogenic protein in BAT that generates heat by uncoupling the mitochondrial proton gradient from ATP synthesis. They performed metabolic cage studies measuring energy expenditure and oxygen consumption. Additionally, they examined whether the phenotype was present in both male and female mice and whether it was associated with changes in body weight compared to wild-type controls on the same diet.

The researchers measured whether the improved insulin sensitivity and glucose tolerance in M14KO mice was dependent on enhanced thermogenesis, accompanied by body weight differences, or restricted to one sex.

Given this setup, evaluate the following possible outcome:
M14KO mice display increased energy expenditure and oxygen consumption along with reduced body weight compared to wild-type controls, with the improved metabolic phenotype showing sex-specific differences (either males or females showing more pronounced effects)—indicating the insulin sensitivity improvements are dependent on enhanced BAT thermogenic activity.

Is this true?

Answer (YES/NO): NO